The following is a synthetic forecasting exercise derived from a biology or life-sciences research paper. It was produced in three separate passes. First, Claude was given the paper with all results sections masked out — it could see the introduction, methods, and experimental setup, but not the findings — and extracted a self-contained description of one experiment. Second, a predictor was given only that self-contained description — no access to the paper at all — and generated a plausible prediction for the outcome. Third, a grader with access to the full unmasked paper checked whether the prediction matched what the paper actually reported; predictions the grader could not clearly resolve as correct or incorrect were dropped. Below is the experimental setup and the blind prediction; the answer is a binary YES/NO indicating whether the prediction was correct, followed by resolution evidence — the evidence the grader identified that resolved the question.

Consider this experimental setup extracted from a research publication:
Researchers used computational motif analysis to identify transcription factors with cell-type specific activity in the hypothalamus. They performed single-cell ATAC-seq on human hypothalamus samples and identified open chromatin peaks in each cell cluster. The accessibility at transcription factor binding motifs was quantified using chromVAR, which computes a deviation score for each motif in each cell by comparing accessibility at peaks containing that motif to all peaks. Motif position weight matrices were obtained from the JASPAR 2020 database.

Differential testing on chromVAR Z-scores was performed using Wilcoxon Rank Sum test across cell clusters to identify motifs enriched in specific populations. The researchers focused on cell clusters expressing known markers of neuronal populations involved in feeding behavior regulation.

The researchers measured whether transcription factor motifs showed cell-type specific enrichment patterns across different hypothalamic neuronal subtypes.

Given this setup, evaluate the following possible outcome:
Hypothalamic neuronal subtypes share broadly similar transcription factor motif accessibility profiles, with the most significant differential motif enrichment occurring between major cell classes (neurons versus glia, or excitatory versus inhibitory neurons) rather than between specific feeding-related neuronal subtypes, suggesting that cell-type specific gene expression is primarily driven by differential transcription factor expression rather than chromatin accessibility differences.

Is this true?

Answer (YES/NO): NO